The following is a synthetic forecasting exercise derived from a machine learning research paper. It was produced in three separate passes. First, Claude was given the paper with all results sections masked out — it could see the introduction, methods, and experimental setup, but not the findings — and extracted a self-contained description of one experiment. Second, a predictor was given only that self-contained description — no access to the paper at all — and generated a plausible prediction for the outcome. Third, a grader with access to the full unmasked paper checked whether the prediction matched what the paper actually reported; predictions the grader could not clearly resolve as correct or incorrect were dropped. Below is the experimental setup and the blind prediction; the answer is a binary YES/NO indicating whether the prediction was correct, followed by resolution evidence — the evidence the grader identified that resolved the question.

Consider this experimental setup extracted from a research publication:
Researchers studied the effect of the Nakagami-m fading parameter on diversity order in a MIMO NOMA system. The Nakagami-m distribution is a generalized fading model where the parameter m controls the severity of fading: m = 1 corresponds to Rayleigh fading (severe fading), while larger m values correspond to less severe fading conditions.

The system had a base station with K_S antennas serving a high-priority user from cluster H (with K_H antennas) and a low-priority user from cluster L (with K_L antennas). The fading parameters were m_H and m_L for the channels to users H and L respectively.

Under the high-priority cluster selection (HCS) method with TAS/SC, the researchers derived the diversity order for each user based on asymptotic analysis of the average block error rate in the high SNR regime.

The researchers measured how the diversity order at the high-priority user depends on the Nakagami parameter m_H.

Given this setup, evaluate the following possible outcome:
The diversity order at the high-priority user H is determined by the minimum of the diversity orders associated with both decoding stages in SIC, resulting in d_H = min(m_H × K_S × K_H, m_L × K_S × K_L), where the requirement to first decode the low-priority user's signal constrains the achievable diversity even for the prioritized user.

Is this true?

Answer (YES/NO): NO